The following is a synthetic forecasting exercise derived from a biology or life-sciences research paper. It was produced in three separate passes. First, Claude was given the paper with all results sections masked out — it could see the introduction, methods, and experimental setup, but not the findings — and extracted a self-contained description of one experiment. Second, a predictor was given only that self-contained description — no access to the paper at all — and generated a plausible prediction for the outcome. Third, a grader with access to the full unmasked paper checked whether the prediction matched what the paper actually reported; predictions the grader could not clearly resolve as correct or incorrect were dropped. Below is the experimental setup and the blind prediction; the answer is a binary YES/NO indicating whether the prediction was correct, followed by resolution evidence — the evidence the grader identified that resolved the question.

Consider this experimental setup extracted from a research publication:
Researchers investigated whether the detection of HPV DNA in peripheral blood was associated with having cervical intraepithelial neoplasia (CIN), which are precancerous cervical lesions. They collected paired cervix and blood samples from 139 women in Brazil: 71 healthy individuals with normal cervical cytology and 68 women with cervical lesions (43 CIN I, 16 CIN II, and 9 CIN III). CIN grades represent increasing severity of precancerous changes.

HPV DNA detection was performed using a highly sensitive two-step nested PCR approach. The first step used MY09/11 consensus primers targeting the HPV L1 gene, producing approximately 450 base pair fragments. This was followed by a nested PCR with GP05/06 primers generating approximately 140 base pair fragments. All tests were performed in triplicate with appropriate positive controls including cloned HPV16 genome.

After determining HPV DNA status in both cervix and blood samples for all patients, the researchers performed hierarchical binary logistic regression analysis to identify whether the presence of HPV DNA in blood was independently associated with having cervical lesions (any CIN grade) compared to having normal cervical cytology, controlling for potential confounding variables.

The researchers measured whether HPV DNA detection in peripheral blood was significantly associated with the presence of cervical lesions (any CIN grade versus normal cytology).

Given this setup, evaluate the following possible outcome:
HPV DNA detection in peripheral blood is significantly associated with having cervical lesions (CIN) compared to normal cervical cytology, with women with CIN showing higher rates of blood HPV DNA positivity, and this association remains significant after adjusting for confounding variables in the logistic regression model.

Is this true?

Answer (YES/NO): NO